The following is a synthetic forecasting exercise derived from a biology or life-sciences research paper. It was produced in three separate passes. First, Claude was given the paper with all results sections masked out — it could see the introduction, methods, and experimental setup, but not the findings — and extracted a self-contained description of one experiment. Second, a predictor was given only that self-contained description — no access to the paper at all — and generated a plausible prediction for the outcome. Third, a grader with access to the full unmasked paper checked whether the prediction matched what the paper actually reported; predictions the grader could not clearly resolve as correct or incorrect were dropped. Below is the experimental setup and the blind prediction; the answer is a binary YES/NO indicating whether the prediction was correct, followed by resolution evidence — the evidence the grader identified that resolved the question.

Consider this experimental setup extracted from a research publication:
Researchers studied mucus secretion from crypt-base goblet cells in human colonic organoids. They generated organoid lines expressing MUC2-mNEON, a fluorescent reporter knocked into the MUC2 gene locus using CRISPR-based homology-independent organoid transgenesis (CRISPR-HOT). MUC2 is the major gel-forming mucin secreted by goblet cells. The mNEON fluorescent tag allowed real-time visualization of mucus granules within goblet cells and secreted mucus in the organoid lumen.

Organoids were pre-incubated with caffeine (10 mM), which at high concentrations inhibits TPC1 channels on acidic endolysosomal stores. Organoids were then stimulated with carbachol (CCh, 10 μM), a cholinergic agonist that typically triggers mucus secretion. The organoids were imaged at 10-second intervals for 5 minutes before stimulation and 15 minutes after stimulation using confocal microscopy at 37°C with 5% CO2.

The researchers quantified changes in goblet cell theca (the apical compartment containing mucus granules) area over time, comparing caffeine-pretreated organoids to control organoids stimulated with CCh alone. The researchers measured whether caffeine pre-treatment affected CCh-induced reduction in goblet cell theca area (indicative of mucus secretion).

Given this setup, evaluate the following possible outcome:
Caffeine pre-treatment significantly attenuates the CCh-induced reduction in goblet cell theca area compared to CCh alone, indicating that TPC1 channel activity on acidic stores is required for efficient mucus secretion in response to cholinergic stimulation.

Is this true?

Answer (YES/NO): NO